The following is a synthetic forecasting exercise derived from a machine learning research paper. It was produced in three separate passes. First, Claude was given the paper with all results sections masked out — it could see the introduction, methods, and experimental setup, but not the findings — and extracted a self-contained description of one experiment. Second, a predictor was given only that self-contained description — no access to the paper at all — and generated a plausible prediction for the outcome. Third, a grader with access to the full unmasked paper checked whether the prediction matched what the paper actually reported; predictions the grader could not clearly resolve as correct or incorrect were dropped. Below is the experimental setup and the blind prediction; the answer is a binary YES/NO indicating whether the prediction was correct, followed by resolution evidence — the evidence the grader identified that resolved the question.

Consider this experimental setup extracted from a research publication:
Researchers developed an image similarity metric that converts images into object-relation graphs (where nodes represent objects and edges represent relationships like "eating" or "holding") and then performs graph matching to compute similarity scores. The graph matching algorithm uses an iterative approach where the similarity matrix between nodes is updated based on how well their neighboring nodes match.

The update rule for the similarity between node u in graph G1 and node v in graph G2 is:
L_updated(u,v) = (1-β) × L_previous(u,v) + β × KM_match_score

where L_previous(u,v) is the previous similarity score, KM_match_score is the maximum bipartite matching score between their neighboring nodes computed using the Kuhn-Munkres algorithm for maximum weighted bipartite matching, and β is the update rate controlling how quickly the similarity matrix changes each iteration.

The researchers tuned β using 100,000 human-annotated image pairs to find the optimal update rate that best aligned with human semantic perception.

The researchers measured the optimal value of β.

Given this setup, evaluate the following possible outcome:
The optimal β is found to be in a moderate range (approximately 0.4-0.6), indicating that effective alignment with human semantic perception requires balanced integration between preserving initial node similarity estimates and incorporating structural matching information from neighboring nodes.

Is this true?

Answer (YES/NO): NO